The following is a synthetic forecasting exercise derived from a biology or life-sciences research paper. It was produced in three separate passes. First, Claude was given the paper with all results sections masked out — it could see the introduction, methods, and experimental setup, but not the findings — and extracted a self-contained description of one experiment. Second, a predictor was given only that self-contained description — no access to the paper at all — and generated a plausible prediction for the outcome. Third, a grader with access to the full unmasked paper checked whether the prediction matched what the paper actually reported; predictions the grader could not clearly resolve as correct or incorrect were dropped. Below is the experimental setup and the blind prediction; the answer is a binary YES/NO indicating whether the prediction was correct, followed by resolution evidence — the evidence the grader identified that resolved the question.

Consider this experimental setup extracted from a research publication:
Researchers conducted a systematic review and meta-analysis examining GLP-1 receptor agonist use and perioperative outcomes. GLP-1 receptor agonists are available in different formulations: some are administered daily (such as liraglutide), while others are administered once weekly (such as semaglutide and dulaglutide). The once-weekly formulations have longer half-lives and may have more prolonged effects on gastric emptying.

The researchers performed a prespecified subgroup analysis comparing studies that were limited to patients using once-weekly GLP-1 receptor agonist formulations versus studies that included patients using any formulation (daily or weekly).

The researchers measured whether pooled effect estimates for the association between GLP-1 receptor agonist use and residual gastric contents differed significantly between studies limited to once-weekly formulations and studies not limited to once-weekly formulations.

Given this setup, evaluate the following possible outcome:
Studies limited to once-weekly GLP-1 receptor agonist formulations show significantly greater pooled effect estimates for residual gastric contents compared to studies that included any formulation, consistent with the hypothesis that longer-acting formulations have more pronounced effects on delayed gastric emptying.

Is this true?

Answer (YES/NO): NO